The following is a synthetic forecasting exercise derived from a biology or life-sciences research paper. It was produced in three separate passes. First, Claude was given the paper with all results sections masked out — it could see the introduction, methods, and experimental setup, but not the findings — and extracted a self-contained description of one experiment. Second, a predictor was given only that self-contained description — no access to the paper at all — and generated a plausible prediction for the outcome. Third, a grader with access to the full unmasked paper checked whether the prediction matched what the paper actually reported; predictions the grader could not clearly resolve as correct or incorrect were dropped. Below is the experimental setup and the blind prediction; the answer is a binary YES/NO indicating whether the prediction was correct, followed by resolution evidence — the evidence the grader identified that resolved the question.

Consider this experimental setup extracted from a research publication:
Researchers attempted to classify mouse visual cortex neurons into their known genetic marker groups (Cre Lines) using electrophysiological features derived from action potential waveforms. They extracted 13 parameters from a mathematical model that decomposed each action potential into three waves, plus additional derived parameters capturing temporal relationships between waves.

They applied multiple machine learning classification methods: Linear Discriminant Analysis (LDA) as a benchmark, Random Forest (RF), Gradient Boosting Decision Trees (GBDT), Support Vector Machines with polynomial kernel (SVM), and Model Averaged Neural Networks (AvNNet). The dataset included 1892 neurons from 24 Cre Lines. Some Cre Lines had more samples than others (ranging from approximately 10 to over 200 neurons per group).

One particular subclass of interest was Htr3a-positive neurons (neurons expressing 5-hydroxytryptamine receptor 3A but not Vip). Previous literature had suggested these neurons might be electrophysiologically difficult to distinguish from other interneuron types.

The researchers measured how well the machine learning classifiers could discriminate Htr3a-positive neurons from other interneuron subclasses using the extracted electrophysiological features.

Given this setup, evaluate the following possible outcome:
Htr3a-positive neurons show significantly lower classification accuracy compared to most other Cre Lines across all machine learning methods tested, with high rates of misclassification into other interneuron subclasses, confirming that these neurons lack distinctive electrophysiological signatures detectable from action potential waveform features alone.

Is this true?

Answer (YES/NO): YES